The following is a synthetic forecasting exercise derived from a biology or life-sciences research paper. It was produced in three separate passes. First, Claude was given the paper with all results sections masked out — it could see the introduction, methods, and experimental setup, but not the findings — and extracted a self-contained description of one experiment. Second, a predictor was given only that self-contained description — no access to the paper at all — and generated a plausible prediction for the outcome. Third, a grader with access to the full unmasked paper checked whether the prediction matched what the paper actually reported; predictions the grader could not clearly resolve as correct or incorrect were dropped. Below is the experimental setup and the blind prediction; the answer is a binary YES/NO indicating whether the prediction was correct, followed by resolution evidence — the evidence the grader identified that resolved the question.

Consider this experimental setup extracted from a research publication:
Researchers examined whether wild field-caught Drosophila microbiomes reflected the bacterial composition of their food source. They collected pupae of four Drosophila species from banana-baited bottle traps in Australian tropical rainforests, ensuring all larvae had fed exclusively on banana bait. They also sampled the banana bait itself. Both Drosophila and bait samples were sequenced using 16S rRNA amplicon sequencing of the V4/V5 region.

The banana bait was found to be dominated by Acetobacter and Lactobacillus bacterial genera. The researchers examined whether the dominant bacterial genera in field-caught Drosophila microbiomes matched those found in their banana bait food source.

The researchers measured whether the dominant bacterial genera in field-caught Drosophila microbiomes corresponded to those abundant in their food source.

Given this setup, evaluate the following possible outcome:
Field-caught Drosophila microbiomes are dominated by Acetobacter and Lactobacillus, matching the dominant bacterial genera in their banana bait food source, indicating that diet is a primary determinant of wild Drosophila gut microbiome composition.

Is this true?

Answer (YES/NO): NO